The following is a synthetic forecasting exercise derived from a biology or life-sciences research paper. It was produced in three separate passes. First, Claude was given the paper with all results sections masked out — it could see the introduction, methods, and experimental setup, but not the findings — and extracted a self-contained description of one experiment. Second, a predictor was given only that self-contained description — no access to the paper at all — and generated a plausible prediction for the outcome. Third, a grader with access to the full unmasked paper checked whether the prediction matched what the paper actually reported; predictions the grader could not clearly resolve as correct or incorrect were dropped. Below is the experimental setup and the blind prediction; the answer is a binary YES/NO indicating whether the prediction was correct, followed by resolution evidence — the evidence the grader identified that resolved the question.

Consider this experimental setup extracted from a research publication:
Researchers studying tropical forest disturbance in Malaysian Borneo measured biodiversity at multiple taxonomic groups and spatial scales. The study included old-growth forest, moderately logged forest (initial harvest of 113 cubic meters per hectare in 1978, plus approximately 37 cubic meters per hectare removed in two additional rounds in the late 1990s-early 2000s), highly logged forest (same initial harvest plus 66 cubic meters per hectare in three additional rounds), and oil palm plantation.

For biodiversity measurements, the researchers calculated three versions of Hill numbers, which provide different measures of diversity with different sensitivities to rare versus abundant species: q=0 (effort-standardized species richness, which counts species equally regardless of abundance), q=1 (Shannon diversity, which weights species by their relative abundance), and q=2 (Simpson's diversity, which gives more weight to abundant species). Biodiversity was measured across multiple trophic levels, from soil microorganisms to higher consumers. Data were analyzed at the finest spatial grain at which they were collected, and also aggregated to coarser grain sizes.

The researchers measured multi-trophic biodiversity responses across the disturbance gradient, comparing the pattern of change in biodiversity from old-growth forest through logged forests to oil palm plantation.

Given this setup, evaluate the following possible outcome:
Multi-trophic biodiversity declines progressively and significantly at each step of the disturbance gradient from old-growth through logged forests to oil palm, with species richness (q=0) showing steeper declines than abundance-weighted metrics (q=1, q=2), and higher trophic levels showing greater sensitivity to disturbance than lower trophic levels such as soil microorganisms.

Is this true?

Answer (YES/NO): NO